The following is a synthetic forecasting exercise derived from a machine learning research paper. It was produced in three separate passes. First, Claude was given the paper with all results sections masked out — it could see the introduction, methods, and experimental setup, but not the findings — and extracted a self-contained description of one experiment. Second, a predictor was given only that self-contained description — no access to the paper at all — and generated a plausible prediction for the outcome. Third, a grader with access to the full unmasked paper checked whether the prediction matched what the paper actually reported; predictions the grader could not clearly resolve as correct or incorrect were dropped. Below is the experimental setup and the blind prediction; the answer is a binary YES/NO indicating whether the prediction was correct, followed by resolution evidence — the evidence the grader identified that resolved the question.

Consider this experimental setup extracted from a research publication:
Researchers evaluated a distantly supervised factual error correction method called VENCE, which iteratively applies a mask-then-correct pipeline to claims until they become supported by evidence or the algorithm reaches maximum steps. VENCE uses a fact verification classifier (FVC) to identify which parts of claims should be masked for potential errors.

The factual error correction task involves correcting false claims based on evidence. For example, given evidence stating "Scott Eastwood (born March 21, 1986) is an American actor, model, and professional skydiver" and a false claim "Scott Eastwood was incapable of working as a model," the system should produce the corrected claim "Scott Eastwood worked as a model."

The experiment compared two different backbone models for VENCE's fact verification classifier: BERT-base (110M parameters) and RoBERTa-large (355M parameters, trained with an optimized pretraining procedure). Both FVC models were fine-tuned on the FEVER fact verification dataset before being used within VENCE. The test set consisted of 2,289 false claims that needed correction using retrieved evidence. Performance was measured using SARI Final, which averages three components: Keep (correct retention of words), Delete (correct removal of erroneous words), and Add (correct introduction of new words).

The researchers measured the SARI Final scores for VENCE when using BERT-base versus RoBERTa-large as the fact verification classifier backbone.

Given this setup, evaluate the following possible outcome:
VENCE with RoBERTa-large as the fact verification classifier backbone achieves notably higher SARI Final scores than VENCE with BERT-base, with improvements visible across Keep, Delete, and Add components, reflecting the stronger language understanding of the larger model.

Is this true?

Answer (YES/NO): NO